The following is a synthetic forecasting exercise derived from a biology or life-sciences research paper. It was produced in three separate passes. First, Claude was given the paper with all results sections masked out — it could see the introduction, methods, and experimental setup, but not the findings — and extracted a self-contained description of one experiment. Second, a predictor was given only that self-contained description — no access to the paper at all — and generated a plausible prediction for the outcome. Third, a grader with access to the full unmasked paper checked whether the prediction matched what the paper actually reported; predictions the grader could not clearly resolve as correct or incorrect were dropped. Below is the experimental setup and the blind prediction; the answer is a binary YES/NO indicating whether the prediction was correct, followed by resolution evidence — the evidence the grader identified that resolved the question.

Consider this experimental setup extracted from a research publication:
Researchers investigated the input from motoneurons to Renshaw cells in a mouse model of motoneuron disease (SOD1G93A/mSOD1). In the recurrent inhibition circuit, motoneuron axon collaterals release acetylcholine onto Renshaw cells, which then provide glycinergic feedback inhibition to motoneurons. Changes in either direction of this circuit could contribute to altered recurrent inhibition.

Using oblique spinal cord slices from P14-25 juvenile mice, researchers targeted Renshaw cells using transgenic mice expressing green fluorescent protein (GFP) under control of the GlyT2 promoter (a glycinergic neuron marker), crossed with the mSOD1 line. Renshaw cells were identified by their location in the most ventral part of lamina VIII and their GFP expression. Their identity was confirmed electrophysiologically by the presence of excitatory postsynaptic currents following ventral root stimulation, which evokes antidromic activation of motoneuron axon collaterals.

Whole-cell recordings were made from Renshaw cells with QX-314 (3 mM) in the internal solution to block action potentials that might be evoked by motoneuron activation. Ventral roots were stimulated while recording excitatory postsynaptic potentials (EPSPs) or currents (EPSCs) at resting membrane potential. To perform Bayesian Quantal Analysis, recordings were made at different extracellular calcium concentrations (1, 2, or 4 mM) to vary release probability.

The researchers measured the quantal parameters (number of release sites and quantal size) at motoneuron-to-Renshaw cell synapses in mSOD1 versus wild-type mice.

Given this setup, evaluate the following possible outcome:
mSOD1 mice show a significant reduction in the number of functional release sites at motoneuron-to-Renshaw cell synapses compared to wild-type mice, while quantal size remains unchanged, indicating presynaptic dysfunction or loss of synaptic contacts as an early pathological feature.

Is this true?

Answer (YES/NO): NO